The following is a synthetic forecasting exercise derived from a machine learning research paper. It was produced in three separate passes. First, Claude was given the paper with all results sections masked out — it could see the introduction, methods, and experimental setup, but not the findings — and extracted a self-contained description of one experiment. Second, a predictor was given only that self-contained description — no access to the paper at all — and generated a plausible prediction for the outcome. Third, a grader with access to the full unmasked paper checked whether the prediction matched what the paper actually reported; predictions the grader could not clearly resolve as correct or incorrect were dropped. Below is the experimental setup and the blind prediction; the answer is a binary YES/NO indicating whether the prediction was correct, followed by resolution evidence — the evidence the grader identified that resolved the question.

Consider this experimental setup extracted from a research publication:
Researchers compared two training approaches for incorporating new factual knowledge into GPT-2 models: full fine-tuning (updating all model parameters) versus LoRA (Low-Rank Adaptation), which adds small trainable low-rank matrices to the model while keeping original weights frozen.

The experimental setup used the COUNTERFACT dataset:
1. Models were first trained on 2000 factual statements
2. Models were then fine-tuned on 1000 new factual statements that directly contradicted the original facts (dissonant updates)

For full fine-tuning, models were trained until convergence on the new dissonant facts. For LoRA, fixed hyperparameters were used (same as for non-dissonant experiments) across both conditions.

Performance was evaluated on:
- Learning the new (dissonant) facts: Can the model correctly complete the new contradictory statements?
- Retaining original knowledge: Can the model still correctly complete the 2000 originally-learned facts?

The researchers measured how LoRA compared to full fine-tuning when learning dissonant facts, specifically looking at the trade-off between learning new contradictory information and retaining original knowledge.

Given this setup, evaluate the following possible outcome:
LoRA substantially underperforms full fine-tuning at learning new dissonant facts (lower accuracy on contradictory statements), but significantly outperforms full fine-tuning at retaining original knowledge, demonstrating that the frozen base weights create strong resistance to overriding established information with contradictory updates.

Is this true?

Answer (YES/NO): NO